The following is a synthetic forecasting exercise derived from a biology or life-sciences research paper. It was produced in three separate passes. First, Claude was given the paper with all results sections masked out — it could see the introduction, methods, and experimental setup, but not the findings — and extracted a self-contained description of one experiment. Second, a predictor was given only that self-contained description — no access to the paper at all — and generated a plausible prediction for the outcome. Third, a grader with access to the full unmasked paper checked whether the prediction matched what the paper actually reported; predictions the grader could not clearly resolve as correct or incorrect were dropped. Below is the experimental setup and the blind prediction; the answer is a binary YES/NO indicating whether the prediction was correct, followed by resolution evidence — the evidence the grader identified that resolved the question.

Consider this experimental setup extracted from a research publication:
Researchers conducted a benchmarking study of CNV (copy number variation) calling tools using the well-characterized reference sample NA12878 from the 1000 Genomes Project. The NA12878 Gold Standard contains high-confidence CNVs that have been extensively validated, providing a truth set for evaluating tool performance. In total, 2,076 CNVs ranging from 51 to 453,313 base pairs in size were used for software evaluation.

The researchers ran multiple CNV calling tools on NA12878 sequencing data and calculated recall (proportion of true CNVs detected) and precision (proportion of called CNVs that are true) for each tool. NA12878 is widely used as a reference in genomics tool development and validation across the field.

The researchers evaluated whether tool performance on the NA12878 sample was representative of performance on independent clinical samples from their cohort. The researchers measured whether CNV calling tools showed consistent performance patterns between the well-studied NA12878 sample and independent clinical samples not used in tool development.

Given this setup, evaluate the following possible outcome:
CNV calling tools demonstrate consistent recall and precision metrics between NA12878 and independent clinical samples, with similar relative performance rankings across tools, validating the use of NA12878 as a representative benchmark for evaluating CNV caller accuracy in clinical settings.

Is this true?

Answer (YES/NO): NO